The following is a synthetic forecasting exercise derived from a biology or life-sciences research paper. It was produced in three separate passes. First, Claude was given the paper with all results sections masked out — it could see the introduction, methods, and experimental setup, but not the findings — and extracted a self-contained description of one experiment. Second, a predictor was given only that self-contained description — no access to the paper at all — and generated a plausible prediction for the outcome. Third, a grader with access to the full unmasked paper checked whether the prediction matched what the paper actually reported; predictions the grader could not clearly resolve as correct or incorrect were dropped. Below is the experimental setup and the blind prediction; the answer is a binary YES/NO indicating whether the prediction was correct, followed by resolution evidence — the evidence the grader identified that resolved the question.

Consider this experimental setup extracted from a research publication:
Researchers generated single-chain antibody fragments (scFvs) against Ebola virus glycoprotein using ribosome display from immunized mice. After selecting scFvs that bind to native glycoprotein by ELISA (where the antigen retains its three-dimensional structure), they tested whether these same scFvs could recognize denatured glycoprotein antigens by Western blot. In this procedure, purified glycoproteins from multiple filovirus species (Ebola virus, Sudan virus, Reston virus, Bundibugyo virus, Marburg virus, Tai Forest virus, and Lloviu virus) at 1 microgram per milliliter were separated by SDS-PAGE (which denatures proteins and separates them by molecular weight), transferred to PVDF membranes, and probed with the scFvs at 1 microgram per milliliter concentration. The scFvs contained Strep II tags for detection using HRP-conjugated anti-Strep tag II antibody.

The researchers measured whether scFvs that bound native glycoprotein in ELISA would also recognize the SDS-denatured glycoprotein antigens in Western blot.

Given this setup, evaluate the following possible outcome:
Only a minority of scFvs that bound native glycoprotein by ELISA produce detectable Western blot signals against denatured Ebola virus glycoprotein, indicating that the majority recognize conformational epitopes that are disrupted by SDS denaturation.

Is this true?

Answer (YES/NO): NO